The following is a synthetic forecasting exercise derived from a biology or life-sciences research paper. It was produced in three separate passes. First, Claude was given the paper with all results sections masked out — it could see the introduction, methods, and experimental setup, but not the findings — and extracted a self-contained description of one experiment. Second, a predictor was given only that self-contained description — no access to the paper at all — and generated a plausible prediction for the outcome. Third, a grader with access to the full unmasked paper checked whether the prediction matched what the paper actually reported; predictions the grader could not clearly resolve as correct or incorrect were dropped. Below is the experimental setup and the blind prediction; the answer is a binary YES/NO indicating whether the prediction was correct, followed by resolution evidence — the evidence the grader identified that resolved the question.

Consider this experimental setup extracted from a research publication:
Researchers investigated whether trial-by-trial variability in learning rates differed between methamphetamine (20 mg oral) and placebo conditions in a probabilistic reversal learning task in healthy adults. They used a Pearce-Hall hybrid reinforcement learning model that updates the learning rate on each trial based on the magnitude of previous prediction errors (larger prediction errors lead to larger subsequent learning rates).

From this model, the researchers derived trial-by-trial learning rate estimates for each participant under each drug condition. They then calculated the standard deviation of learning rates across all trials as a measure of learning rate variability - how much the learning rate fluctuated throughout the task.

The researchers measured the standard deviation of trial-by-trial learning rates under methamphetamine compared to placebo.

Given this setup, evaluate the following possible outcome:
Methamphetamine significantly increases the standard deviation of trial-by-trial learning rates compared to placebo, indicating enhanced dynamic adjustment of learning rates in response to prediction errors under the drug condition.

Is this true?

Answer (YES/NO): NO